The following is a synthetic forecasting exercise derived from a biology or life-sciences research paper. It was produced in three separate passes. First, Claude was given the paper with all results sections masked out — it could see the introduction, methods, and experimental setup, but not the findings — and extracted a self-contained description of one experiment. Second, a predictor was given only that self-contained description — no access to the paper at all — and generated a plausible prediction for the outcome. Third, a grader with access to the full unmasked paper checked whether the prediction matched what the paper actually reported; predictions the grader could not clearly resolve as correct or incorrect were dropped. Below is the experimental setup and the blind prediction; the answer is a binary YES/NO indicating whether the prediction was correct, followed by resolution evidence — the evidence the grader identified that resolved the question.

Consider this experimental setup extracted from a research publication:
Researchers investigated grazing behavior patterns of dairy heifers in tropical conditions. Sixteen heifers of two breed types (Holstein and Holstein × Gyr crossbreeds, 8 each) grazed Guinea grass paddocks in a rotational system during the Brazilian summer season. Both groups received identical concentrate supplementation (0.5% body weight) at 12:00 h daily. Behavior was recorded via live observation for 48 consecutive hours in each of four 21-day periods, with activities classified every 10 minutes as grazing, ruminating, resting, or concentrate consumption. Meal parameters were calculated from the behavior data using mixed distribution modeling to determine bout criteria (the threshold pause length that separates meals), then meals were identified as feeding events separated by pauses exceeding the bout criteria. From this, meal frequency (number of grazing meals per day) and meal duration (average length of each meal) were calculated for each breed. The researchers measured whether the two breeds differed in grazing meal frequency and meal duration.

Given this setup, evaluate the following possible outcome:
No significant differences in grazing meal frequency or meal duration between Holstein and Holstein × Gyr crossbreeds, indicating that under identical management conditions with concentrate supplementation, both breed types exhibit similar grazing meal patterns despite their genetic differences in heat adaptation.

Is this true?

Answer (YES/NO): YES